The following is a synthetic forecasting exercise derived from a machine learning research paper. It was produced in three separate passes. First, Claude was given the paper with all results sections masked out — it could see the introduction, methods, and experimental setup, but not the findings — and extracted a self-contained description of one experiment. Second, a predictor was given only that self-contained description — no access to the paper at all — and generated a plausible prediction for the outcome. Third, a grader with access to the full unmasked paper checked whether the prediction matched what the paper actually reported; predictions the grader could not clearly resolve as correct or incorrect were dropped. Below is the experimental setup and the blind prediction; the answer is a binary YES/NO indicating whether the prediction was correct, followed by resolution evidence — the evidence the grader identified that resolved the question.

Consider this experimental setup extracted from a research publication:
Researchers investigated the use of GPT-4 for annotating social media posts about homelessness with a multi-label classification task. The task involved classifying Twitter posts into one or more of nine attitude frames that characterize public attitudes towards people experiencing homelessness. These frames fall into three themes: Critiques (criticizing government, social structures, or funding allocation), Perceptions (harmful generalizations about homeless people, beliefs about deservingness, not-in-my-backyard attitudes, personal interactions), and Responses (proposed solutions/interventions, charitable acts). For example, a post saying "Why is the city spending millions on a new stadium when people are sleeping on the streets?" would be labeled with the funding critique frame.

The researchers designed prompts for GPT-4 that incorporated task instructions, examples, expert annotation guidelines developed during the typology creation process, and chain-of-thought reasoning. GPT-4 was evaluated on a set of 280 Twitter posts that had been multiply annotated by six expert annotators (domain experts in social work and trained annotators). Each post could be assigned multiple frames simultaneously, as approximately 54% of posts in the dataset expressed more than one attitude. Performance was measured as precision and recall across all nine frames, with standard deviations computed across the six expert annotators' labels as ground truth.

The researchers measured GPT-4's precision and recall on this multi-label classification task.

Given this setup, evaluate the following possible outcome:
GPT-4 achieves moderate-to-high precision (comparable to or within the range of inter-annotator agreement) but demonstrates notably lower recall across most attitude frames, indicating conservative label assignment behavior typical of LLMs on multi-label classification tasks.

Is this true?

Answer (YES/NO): NO